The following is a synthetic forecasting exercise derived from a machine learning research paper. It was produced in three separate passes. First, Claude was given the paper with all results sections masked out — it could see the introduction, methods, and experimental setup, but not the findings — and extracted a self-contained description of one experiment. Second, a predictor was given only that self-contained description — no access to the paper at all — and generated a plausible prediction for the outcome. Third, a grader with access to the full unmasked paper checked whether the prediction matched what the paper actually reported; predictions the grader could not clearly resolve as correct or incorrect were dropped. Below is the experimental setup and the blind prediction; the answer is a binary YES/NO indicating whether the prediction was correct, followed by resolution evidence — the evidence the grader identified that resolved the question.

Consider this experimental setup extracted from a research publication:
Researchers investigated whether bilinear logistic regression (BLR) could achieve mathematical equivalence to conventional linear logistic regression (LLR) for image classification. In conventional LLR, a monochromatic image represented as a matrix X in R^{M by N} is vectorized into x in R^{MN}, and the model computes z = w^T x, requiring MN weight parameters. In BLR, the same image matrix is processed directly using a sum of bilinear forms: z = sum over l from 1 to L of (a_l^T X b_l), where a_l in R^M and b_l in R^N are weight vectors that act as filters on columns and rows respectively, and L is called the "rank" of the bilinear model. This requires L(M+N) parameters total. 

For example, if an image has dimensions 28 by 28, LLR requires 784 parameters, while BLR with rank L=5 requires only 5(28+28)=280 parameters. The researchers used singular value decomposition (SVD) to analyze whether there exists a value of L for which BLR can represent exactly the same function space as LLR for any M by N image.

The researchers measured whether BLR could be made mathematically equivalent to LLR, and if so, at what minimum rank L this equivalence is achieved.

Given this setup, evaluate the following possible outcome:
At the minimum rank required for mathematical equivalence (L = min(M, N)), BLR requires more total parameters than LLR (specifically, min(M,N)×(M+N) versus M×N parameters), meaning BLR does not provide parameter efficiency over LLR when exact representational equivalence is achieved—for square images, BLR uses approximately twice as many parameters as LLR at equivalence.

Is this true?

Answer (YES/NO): YES